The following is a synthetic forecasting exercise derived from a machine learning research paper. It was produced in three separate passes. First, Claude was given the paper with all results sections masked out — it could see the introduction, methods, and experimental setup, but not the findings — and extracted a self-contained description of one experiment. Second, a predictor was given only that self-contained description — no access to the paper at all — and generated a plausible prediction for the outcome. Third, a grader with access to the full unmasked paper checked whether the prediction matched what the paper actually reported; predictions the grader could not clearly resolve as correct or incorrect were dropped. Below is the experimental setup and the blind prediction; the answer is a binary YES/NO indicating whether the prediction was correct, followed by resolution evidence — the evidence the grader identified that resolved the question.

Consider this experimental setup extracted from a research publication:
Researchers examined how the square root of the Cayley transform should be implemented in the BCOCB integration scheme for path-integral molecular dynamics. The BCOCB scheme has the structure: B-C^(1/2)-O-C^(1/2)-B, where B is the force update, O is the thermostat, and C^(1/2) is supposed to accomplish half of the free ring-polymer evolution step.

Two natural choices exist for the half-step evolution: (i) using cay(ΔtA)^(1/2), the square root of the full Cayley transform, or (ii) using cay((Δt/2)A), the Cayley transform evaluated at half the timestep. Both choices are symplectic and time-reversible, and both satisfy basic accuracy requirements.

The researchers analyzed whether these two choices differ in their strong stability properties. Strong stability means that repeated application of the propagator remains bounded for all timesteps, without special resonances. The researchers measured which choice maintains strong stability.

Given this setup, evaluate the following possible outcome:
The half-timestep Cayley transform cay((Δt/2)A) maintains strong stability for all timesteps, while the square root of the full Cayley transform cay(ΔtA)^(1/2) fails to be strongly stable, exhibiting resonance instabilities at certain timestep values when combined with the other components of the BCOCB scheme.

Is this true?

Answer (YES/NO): NO